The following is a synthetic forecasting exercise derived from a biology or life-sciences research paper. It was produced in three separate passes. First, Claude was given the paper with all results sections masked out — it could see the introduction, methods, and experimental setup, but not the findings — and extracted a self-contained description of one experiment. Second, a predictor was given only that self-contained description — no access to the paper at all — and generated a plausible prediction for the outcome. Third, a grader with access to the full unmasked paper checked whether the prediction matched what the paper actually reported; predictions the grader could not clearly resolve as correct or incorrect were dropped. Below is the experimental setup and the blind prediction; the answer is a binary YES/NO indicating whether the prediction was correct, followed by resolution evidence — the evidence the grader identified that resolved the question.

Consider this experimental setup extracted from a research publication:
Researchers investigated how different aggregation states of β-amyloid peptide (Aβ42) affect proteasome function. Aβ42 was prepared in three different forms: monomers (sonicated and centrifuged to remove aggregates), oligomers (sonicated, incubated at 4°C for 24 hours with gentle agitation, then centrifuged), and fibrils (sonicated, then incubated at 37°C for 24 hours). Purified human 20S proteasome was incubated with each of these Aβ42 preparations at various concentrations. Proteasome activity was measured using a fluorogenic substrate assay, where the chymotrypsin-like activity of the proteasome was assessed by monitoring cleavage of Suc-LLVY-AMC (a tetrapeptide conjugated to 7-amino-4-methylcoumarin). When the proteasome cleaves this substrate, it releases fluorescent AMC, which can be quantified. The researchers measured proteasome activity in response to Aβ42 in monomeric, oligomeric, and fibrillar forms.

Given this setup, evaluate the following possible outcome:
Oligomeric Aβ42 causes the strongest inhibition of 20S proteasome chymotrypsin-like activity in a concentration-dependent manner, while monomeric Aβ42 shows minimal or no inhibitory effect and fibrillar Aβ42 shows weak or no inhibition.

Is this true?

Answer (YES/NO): YES